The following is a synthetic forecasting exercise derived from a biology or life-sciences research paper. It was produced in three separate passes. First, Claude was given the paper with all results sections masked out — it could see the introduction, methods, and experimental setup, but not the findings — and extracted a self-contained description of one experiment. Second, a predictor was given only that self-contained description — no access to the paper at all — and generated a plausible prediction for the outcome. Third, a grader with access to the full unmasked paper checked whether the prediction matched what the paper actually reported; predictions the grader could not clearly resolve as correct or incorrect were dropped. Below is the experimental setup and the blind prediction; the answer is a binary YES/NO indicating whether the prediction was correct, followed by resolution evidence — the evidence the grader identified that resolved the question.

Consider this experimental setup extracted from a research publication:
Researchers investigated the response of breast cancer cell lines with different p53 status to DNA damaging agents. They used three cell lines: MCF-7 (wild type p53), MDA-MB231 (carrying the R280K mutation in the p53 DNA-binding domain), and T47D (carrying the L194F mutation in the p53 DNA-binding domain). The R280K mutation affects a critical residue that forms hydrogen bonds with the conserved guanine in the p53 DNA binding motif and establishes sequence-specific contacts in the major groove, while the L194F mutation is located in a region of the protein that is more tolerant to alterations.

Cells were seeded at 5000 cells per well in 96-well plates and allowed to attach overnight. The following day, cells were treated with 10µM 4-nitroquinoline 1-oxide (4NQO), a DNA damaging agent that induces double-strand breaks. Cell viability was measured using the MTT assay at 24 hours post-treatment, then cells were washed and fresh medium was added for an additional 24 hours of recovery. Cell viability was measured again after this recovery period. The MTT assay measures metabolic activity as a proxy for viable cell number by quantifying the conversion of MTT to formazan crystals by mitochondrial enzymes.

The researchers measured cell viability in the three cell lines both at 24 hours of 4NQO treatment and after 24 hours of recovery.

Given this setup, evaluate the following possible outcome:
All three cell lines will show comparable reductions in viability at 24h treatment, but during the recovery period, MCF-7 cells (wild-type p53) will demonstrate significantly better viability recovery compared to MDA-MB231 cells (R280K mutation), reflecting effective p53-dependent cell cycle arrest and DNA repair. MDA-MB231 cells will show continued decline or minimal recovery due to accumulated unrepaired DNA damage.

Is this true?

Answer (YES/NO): NO